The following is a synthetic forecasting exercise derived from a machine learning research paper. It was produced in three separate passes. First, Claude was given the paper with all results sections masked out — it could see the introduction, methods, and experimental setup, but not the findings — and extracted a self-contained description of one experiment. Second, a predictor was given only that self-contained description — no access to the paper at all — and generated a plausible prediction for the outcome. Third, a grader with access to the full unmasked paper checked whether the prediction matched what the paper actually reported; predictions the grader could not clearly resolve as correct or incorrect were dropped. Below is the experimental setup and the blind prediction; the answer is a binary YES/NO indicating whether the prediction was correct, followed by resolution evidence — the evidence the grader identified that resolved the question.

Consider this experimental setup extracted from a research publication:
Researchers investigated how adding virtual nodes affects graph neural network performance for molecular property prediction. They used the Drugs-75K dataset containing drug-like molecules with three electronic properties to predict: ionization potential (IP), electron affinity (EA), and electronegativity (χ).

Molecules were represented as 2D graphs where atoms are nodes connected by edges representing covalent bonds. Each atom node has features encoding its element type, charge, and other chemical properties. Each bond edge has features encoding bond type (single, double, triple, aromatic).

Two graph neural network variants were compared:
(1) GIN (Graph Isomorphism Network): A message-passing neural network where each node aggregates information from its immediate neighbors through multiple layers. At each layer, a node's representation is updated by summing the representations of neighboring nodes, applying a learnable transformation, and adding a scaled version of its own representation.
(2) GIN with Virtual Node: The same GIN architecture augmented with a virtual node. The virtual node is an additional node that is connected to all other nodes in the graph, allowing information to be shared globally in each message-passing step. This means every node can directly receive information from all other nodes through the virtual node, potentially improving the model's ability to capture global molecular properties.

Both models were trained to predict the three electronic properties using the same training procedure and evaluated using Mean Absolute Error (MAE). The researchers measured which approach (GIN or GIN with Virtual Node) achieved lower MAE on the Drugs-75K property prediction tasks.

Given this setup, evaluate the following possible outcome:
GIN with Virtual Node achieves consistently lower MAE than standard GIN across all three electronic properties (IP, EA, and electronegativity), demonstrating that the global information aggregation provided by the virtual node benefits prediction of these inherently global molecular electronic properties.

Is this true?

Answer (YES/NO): NO